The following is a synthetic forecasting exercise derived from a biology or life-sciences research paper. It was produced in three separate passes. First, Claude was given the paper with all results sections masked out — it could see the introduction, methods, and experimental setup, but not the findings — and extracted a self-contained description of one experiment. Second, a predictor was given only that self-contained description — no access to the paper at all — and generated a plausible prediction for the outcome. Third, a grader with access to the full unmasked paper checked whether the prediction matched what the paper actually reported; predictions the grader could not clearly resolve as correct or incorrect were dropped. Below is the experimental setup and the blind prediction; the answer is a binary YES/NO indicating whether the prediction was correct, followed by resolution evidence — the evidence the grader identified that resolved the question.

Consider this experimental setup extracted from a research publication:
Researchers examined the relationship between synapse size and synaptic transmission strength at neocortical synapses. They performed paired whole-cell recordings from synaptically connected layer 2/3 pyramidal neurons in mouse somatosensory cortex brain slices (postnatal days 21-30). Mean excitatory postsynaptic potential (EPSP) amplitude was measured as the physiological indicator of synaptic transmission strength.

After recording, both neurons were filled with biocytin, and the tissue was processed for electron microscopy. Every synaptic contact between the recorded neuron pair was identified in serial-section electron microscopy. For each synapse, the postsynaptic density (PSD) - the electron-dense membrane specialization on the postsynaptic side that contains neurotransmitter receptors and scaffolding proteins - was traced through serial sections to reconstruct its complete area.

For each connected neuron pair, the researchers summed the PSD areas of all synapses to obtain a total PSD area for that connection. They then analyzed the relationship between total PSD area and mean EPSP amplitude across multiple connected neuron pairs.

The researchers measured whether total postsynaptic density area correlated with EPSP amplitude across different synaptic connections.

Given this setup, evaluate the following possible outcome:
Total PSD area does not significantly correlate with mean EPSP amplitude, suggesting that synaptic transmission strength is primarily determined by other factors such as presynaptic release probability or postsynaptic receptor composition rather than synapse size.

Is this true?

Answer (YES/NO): NO